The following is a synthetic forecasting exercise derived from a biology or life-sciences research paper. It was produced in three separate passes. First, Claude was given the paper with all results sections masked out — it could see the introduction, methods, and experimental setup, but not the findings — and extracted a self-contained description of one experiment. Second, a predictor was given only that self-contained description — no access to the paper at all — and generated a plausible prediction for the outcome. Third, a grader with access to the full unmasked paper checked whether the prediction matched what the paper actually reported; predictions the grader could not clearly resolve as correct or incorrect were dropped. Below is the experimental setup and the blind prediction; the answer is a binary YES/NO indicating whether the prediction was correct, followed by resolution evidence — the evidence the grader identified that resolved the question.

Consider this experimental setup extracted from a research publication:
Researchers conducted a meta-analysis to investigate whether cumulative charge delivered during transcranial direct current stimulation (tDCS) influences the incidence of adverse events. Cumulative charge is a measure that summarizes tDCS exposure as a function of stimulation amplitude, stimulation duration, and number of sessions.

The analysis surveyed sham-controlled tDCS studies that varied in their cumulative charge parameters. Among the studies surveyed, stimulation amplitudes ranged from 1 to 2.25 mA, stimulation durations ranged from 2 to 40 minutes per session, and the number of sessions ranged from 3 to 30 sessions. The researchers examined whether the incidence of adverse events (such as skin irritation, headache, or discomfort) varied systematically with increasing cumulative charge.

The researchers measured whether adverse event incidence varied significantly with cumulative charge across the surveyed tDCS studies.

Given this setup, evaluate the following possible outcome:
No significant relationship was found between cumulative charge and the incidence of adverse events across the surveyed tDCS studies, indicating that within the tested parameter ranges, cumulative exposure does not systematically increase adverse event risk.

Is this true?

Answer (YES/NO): YES